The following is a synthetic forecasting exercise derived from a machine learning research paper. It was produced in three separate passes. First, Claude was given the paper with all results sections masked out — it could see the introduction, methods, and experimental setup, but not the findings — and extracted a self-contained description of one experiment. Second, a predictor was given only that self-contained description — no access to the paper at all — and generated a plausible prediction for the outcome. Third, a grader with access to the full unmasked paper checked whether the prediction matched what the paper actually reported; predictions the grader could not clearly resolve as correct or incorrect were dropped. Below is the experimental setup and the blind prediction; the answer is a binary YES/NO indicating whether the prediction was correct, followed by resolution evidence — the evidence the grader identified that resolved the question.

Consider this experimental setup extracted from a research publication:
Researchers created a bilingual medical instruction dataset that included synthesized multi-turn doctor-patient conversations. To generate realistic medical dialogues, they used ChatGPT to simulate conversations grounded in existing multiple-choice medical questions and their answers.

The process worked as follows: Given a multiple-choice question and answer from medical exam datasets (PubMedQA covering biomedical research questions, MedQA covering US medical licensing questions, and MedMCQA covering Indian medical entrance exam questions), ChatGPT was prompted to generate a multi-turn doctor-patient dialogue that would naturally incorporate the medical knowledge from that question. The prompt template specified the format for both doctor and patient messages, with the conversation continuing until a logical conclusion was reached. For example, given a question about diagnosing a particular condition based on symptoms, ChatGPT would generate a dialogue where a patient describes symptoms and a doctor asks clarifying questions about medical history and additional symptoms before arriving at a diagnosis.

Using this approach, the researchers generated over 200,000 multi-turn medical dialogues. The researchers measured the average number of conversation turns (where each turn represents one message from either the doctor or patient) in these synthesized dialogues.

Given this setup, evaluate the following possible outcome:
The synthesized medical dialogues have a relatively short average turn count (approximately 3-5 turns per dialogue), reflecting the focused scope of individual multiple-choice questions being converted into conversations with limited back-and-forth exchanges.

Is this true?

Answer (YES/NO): YES